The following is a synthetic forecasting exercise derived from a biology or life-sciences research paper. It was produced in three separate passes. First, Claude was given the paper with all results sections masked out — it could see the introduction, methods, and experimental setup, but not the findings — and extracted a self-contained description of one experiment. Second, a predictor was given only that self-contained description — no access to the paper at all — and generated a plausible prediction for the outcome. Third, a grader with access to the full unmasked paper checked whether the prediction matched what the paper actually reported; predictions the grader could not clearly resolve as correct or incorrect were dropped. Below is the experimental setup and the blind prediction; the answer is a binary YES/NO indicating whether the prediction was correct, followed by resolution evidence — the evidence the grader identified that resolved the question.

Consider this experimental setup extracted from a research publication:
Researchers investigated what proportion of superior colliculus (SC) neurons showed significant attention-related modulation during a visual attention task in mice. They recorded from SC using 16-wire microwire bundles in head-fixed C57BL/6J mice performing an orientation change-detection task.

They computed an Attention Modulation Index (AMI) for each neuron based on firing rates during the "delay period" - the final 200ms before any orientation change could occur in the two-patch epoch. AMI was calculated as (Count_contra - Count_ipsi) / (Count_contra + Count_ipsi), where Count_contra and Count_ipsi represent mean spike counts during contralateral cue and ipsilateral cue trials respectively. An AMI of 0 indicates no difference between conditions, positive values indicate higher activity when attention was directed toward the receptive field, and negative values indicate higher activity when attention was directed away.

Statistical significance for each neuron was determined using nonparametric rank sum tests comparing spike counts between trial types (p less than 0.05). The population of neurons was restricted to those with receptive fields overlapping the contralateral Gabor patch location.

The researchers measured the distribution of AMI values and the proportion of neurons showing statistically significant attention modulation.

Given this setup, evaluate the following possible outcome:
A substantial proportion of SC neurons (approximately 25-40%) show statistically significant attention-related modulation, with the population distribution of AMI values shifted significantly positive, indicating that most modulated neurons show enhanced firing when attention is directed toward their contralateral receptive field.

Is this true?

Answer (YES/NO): YES